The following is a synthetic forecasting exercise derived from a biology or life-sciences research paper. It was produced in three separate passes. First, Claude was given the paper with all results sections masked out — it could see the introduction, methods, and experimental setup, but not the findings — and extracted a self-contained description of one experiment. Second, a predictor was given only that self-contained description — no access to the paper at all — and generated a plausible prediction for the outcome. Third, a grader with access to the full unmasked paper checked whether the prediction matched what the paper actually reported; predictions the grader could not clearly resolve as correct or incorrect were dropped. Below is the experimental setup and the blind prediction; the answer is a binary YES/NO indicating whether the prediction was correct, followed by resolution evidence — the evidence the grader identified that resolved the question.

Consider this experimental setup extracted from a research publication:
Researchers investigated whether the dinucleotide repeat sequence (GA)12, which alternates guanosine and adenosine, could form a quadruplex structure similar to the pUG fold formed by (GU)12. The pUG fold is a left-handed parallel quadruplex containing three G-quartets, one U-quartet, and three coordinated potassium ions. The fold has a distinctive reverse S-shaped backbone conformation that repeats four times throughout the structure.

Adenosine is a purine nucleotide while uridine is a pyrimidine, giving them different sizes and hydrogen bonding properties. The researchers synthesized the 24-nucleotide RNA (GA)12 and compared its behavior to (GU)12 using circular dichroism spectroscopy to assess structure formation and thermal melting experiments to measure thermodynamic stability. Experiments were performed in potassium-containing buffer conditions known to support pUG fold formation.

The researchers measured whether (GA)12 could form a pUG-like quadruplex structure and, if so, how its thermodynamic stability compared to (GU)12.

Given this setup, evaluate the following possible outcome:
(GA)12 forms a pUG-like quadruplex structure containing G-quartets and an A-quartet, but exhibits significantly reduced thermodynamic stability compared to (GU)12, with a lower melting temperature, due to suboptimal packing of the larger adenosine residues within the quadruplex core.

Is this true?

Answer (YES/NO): YES